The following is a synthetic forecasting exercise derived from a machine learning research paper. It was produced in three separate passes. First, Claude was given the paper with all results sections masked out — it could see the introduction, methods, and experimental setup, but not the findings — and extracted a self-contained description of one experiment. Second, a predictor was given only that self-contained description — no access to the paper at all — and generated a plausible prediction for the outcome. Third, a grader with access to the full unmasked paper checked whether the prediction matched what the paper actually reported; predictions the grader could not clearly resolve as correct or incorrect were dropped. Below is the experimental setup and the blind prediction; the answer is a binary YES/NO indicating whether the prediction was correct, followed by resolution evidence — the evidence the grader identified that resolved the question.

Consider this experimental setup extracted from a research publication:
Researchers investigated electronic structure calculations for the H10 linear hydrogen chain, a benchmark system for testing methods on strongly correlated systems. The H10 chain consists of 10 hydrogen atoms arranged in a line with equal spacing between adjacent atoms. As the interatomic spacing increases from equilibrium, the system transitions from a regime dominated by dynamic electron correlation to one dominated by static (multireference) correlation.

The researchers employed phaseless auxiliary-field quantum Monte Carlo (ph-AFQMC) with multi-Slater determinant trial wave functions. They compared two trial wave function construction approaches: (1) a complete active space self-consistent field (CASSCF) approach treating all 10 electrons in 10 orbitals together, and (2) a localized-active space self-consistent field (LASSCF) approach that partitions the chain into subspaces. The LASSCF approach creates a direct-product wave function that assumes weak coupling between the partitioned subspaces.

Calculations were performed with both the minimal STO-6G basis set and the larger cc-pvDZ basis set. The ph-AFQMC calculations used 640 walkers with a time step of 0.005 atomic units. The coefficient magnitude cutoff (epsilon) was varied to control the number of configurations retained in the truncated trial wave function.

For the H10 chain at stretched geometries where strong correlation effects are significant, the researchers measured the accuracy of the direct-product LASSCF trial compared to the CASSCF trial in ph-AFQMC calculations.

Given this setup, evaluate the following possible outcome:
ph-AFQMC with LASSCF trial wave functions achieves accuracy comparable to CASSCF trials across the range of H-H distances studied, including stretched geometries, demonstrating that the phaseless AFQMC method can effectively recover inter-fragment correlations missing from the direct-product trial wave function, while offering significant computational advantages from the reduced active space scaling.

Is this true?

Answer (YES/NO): NO